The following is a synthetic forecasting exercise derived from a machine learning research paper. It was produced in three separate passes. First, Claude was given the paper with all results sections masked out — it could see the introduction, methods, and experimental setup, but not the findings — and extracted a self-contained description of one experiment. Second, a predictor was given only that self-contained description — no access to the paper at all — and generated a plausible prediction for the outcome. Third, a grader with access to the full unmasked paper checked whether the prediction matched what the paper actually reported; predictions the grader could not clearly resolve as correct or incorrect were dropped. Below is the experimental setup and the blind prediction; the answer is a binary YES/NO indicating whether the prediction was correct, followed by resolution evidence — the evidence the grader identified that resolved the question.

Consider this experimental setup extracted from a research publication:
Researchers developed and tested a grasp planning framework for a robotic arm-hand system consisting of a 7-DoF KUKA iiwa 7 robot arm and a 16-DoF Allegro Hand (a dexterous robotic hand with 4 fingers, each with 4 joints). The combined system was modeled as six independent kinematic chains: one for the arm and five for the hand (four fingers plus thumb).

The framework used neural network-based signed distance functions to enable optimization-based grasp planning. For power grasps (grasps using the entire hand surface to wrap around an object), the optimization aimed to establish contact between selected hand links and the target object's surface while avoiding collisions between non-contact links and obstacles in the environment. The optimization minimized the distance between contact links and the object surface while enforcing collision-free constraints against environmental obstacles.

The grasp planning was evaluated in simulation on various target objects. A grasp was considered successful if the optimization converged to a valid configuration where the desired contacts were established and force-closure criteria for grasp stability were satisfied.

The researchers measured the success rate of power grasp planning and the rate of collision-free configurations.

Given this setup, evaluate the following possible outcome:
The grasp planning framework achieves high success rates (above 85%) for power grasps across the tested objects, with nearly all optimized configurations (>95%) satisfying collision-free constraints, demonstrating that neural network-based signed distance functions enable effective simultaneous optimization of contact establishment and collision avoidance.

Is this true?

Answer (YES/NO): NO